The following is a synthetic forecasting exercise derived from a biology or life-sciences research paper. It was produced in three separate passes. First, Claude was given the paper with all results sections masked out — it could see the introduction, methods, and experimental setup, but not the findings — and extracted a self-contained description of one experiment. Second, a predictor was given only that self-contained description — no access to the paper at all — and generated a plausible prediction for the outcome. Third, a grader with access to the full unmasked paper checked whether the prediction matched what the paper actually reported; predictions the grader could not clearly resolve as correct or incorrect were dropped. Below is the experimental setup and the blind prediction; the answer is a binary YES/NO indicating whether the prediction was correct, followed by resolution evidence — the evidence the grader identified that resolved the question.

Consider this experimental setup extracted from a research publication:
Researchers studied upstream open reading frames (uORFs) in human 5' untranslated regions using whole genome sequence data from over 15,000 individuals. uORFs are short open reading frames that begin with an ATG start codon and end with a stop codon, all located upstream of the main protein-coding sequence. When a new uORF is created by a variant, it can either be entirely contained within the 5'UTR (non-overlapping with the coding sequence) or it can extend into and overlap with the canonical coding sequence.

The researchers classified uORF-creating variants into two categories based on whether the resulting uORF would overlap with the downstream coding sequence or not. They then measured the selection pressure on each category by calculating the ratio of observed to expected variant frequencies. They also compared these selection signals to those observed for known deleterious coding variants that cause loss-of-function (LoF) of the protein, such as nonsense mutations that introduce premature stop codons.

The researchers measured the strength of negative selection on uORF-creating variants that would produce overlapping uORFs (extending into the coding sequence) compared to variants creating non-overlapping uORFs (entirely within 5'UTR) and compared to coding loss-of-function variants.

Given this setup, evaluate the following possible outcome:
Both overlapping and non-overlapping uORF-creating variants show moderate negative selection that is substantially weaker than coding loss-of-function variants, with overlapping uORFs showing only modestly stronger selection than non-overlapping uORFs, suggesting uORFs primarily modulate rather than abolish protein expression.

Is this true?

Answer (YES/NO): NO